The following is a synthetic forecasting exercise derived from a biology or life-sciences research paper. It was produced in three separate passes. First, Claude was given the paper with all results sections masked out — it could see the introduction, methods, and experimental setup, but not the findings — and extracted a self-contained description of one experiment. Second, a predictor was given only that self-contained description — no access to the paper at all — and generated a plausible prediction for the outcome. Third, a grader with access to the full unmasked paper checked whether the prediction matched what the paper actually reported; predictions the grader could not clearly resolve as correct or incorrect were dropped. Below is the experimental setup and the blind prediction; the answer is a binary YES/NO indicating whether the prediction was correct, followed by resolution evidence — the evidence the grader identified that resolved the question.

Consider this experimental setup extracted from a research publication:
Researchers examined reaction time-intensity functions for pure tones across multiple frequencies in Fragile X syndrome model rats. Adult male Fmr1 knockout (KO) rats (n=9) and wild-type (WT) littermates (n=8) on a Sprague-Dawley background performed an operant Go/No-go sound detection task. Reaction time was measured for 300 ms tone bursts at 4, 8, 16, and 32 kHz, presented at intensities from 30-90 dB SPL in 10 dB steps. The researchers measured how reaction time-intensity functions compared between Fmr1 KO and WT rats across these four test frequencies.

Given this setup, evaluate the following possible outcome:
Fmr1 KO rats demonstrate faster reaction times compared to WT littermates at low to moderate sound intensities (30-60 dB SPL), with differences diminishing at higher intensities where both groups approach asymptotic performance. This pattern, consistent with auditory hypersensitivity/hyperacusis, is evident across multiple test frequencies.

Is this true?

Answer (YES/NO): NO